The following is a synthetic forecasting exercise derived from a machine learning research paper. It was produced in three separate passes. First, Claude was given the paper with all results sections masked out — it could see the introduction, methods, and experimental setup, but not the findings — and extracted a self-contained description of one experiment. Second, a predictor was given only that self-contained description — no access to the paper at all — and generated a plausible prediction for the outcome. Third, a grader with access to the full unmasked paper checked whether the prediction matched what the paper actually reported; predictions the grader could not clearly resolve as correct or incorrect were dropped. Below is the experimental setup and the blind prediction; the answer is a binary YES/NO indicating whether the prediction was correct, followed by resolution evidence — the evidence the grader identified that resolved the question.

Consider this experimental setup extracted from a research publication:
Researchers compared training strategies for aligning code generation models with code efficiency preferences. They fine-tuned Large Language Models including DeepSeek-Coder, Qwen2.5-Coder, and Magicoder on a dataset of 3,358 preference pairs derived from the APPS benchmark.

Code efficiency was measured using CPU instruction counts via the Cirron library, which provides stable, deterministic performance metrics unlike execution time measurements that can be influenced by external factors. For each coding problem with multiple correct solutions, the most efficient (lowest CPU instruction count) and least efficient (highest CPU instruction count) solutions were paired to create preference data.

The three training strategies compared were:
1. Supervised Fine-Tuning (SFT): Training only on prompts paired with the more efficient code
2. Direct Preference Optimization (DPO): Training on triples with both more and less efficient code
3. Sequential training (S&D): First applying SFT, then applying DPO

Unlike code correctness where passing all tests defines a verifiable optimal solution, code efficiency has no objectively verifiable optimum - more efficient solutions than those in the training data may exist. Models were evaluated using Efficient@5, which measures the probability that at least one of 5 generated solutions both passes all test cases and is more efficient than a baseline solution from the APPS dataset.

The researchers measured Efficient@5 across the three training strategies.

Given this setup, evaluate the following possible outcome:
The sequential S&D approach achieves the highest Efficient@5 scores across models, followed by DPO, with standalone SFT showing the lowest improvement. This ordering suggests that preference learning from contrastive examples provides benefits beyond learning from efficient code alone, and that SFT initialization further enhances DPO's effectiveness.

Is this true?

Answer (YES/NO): NO